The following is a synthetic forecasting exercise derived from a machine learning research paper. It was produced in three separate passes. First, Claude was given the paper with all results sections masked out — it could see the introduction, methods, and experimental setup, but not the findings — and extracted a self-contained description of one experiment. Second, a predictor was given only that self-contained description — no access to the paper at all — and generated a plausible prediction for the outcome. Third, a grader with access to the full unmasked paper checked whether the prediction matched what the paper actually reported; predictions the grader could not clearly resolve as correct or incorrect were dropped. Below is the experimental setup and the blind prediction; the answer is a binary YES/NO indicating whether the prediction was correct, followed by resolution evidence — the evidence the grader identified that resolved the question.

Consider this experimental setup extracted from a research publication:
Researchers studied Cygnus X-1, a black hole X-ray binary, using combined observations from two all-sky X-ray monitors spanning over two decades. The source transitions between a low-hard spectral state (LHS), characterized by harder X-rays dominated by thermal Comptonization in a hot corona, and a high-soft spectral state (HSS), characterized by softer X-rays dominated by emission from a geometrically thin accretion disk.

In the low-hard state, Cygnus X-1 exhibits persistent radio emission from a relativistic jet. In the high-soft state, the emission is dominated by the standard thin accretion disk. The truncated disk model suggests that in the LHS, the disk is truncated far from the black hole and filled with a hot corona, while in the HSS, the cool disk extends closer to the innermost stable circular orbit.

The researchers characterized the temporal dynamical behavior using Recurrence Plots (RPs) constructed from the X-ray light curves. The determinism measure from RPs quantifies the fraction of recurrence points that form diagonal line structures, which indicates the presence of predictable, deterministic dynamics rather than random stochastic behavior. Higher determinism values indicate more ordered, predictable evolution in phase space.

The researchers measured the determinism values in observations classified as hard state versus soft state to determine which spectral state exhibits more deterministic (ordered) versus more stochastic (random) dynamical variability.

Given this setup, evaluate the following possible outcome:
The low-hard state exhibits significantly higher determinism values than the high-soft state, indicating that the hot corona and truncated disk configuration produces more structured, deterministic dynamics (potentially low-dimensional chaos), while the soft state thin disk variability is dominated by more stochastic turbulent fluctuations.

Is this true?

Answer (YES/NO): YES